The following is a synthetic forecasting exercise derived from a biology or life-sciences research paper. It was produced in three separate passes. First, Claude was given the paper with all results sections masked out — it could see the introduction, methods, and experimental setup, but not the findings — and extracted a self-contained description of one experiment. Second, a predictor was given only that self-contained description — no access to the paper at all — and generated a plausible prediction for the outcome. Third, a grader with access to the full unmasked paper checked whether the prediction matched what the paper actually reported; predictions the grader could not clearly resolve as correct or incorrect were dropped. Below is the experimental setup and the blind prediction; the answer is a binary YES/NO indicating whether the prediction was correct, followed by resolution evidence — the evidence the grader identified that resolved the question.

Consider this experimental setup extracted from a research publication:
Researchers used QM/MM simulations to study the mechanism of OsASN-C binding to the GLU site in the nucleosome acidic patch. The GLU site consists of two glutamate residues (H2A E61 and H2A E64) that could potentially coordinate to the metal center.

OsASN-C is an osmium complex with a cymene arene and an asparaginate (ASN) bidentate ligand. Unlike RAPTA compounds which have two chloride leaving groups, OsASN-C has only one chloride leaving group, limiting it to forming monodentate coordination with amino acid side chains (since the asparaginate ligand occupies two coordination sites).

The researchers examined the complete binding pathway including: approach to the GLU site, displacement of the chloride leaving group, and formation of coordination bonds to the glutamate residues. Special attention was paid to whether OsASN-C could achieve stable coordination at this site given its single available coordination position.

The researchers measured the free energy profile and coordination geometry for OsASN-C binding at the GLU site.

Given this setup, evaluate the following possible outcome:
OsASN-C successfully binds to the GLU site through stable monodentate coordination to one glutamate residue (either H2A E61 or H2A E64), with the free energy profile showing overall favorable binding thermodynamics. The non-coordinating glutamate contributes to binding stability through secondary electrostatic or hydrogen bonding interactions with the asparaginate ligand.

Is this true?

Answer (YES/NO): NO